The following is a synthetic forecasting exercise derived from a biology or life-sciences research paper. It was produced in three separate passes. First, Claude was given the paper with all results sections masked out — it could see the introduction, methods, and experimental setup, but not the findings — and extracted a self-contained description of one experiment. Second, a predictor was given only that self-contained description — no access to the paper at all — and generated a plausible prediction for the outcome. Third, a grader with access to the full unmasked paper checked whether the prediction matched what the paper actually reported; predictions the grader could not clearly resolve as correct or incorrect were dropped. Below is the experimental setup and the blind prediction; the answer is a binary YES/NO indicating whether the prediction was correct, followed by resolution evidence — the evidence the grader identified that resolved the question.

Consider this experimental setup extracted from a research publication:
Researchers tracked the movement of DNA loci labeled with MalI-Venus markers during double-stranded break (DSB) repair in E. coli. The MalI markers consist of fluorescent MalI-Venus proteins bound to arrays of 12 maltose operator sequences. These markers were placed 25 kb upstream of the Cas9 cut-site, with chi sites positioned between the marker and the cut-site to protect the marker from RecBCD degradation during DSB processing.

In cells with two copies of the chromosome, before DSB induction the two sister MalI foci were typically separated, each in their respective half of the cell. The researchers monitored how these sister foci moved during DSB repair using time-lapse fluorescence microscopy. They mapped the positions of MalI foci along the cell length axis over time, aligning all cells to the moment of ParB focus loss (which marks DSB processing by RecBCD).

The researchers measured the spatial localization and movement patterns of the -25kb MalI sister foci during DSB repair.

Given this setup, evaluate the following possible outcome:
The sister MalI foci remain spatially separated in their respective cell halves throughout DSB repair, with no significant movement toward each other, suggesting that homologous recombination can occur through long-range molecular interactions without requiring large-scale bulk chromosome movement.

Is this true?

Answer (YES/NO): NO